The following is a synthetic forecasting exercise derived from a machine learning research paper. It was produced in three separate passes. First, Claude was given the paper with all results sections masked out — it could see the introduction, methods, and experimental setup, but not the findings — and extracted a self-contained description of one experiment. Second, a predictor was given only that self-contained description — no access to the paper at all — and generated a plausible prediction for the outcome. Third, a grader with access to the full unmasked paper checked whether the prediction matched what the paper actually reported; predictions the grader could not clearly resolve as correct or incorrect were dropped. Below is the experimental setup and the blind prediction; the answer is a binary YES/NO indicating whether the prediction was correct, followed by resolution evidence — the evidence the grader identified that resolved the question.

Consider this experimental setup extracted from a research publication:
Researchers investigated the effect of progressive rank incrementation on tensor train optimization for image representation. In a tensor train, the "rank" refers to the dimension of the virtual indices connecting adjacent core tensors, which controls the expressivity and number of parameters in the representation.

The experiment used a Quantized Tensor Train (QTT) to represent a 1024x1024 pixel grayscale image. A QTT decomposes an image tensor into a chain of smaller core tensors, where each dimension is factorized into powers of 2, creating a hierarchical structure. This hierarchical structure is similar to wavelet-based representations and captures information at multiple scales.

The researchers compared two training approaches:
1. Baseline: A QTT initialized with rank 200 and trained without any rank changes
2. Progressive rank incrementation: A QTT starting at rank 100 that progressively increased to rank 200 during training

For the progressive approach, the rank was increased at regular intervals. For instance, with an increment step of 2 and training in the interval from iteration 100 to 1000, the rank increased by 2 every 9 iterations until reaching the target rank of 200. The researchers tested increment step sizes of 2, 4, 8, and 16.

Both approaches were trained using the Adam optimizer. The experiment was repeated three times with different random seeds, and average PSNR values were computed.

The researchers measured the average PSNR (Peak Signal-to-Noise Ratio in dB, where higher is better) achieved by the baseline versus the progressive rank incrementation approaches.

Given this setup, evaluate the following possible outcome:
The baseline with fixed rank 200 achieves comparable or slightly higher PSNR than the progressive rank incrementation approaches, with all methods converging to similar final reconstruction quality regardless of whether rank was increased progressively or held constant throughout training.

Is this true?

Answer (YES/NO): NO